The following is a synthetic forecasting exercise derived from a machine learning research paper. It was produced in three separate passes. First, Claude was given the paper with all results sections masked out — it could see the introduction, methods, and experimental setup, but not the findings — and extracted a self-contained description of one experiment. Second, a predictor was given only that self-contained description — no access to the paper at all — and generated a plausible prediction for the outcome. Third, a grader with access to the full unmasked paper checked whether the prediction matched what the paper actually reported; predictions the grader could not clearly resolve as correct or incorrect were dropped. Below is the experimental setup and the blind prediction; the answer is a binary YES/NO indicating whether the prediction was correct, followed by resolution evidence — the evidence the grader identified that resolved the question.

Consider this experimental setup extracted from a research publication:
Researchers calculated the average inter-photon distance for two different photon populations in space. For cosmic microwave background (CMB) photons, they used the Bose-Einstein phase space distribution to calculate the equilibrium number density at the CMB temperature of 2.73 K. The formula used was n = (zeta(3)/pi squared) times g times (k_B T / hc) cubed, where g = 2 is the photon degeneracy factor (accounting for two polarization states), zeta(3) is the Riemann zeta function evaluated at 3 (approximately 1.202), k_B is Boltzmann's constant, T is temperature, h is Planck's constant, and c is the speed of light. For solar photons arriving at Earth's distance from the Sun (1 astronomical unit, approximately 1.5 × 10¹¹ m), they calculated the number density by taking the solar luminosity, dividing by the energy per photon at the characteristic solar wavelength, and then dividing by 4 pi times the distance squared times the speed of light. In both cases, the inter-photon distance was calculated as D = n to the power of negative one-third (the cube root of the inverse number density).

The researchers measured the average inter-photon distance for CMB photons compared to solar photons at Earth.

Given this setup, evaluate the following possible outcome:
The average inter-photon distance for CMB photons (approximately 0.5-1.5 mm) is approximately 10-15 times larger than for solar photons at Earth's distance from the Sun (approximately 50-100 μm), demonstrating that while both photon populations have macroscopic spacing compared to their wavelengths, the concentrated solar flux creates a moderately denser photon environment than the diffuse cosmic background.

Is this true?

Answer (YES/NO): NO